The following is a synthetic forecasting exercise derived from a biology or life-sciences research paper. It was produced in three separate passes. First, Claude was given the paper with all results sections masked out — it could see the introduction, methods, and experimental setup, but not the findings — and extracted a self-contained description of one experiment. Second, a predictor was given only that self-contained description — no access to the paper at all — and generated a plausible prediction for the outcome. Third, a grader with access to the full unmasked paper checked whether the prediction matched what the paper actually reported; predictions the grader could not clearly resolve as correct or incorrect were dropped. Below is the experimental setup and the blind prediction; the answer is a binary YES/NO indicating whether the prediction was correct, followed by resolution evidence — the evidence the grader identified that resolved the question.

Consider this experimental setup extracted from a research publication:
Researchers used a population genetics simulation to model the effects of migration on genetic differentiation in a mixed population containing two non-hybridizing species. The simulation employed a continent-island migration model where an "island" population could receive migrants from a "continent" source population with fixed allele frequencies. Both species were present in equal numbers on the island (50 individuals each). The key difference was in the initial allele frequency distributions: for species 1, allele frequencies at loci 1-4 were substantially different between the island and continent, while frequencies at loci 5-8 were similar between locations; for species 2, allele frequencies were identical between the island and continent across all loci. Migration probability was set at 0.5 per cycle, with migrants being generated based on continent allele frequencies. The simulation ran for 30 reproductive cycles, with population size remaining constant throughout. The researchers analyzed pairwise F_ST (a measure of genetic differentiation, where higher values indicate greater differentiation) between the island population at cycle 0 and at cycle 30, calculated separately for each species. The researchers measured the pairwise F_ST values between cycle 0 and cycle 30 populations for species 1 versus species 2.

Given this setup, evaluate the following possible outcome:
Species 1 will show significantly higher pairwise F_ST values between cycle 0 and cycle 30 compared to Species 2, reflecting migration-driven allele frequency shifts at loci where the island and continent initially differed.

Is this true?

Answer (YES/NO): YES